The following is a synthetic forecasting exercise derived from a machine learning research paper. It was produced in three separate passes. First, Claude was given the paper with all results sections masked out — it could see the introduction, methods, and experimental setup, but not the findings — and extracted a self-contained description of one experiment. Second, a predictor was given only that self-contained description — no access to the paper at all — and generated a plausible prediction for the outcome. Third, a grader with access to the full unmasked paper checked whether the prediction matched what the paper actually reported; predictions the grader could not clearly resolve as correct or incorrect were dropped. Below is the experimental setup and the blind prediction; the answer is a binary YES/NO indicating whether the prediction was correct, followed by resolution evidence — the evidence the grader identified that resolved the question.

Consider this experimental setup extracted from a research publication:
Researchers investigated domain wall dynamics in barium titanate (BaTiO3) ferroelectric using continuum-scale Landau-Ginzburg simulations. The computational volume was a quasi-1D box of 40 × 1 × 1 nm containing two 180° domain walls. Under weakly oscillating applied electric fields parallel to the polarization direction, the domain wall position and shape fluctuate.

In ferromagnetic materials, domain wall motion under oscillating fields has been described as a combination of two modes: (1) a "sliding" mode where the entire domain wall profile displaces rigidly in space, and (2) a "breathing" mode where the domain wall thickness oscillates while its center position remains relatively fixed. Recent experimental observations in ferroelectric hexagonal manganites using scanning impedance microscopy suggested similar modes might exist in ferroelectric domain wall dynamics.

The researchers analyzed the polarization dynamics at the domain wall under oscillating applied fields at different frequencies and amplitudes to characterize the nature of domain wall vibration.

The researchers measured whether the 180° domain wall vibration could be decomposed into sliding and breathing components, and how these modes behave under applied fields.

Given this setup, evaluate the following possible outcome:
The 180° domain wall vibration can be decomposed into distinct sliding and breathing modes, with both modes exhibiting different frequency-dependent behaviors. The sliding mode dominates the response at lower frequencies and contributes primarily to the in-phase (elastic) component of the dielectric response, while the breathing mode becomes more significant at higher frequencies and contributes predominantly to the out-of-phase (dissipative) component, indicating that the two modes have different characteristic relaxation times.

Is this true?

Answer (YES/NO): NO